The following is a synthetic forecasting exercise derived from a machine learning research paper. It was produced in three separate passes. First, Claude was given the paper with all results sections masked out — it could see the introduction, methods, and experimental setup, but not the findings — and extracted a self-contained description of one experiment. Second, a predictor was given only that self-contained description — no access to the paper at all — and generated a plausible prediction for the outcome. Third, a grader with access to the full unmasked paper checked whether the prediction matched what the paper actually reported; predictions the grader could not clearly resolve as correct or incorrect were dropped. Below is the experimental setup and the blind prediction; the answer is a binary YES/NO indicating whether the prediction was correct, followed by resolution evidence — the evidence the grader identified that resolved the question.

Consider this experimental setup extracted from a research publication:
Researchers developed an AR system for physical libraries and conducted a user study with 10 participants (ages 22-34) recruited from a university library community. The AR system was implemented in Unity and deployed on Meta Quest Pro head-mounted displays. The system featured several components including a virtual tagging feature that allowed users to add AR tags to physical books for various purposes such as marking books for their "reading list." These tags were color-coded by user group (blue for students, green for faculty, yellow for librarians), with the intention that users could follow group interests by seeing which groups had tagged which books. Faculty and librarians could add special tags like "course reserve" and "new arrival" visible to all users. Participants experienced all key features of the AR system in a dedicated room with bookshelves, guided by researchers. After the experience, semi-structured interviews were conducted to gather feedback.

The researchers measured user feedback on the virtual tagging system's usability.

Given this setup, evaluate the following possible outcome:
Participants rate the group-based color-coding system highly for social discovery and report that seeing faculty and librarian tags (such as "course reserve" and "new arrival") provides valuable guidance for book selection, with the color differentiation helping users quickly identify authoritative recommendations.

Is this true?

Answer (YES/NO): NO